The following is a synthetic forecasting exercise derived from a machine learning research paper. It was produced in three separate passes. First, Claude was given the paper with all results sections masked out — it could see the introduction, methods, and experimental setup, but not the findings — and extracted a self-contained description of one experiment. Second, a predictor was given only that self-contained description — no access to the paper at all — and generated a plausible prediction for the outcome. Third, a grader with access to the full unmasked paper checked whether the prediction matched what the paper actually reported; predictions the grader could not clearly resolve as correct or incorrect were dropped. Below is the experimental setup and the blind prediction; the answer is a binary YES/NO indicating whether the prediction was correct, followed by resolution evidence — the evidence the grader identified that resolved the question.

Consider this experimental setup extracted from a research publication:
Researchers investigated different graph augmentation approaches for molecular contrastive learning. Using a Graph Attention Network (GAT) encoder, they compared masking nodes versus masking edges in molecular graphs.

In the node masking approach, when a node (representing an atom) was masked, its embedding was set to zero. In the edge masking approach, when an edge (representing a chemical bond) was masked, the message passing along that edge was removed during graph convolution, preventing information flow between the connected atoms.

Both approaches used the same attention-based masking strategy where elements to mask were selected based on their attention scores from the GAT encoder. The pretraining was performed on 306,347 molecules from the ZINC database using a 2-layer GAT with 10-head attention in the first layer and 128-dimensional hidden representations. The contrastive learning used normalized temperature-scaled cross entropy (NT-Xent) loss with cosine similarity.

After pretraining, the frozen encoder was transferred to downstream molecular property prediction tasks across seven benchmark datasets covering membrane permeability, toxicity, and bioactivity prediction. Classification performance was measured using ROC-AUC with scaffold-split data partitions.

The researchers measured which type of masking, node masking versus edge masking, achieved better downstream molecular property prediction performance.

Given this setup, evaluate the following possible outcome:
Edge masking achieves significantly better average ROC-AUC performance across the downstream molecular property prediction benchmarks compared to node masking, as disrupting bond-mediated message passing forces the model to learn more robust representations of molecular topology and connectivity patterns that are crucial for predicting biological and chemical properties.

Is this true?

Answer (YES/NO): NO